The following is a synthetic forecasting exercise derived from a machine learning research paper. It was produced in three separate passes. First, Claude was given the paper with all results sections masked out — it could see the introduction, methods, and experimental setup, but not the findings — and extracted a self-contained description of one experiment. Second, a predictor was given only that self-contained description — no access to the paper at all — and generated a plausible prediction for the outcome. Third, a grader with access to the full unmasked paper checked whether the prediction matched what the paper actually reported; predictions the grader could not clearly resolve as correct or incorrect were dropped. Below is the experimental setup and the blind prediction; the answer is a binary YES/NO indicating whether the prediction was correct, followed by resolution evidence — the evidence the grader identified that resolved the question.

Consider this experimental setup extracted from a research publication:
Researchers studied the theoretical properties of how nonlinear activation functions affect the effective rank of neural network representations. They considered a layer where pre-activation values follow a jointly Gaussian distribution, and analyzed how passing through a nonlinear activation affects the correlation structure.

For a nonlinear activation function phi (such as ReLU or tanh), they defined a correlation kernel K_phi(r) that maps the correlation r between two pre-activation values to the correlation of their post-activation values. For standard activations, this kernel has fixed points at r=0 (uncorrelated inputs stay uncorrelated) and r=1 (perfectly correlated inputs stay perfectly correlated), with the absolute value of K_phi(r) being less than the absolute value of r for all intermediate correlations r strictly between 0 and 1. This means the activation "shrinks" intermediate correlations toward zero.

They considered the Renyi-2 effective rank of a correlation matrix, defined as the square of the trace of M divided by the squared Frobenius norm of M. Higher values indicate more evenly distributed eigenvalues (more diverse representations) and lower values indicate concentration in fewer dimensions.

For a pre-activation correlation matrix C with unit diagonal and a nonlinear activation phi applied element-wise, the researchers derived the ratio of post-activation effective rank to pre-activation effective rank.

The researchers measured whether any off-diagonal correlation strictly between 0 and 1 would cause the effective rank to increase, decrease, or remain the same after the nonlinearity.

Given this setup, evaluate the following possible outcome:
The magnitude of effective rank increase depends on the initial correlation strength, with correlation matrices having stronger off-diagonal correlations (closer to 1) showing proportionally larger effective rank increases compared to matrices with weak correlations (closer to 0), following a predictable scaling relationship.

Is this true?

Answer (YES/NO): NO